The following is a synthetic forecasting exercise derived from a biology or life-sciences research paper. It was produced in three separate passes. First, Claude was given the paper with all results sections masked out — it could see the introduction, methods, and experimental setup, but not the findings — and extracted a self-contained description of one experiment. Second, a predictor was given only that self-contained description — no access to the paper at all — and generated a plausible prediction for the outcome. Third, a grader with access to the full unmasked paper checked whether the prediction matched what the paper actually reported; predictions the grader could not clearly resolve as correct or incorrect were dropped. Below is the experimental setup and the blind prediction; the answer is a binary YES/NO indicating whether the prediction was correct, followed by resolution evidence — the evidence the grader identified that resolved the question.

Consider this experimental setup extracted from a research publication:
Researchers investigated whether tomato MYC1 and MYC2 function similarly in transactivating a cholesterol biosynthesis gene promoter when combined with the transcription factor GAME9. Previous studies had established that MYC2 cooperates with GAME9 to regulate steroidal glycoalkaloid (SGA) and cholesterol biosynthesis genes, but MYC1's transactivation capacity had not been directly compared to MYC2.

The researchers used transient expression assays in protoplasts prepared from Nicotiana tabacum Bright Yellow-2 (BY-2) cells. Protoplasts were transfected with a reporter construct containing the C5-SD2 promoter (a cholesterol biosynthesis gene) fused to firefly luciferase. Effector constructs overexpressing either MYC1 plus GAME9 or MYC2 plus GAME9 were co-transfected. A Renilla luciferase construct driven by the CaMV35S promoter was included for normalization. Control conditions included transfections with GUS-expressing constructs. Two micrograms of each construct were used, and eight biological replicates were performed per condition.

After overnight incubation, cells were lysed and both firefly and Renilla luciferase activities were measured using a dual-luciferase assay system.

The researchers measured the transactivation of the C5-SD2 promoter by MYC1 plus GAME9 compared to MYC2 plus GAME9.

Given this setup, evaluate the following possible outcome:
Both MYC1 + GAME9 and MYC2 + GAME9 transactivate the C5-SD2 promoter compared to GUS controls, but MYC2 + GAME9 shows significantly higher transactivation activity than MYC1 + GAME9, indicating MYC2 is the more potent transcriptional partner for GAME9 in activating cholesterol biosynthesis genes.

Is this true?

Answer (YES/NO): NO